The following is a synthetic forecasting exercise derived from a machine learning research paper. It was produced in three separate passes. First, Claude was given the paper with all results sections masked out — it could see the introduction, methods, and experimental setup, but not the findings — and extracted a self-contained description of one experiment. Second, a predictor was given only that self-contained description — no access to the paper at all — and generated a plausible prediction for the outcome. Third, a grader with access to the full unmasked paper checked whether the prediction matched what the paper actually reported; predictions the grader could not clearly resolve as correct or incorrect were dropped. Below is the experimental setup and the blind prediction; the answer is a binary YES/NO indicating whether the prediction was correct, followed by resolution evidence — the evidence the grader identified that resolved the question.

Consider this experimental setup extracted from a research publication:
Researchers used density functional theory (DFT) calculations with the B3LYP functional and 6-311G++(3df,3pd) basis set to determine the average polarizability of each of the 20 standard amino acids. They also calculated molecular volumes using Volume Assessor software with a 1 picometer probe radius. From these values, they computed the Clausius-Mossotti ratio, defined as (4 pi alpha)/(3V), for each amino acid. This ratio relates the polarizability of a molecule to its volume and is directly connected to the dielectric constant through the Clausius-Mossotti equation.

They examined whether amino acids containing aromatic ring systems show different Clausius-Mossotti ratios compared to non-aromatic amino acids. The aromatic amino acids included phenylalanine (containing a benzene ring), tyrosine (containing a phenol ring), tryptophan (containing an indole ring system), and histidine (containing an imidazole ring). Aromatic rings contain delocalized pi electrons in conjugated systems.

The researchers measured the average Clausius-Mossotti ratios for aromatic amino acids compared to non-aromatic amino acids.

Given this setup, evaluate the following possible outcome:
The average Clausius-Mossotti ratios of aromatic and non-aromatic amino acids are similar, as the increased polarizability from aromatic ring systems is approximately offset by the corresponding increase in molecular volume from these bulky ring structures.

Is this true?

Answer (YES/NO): NO